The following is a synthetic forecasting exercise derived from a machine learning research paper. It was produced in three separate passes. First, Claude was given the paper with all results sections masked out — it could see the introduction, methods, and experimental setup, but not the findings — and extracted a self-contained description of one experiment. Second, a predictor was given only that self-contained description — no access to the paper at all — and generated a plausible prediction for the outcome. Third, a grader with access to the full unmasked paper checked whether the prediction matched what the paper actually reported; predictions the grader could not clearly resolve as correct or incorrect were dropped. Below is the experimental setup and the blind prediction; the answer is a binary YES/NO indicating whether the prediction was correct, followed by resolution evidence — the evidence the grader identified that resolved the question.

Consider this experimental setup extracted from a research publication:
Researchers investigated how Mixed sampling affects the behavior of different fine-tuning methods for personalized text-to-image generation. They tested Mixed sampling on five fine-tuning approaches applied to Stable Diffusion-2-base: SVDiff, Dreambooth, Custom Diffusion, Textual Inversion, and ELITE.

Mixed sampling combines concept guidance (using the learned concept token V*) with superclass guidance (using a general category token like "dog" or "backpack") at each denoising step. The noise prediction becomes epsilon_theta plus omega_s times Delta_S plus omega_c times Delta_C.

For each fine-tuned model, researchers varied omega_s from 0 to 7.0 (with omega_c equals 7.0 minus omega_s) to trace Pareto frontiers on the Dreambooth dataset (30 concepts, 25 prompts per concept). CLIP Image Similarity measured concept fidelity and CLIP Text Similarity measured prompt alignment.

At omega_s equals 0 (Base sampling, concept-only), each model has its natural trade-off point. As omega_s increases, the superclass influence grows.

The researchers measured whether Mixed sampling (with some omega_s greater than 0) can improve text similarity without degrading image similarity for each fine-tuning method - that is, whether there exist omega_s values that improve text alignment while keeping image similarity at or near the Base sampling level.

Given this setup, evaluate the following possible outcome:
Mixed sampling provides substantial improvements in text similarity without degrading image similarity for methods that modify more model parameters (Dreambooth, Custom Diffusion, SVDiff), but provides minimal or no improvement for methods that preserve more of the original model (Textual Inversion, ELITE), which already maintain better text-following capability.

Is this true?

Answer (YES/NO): NO